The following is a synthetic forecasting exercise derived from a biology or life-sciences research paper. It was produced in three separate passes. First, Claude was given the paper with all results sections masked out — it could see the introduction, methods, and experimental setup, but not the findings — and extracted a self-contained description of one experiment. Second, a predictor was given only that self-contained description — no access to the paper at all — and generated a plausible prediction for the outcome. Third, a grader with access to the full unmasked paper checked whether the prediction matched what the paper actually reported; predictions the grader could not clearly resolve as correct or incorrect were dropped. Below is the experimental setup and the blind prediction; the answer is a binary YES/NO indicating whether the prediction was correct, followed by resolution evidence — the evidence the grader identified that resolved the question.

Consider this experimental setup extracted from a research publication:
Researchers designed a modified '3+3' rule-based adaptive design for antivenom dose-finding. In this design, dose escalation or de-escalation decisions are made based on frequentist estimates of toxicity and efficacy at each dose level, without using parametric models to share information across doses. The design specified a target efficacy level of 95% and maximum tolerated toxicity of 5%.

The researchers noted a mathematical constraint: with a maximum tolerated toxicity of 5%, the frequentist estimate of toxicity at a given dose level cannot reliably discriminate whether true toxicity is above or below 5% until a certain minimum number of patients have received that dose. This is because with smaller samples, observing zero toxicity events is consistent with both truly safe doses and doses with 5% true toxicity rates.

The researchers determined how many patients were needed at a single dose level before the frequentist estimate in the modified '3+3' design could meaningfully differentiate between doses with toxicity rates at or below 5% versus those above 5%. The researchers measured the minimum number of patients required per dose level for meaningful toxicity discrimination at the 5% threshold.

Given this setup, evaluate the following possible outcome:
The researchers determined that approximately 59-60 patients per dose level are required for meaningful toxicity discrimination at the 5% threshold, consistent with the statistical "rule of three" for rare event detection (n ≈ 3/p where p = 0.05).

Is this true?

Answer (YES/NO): NO